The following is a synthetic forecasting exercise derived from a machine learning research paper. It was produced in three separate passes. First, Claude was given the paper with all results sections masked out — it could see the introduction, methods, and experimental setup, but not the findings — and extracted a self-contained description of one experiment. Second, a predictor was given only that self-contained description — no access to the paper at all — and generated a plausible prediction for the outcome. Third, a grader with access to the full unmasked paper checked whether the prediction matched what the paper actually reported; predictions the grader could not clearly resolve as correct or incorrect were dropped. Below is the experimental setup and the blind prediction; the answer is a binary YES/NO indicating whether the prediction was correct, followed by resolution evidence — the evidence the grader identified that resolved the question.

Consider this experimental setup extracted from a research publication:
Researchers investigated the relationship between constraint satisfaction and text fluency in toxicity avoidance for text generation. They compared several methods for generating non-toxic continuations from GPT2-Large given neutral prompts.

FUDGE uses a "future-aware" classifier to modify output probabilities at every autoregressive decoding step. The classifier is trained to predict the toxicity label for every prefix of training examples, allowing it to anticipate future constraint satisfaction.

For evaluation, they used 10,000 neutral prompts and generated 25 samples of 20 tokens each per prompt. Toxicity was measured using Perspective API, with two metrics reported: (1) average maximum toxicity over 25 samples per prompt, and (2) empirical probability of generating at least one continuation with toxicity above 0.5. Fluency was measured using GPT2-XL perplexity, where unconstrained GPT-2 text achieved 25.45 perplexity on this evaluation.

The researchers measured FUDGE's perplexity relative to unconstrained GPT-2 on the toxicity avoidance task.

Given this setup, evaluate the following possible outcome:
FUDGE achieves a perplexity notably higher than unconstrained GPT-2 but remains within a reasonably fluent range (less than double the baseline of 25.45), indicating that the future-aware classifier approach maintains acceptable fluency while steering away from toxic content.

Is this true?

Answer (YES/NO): NO